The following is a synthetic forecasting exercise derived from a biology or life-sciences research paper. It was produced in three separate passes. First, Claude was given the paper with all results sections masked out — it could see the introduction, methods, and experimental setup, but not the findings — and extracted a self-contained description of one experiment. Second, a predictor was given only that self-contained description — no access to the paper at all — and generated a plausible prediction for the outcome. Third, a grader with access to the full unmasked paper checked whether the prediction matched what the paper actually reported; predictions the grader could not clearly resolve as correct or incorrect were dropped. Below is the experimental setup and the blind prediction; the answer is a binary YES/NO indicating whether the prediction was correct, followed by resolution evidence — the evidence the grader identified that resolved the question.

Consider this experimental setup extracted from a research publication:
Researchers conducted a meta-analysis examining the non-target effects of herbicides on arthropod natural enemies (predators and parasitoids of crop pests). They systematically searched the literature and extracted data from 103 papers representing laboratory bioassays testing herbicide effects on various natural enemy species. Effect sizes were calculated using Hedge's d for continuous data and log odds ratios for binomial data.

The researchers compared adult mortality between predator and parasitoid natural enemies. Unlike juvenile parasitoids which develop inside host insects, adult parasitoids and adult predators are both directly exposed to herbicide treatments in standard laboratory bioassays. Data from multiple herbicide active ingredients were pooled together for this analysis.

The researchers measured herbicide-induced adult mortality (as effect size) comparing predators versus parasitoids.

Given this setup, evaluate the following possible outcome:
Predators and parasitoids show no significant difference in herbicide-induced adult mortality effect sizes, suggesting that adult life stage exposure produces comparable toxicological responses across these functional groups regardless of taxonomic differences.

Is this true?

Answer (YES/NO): YES